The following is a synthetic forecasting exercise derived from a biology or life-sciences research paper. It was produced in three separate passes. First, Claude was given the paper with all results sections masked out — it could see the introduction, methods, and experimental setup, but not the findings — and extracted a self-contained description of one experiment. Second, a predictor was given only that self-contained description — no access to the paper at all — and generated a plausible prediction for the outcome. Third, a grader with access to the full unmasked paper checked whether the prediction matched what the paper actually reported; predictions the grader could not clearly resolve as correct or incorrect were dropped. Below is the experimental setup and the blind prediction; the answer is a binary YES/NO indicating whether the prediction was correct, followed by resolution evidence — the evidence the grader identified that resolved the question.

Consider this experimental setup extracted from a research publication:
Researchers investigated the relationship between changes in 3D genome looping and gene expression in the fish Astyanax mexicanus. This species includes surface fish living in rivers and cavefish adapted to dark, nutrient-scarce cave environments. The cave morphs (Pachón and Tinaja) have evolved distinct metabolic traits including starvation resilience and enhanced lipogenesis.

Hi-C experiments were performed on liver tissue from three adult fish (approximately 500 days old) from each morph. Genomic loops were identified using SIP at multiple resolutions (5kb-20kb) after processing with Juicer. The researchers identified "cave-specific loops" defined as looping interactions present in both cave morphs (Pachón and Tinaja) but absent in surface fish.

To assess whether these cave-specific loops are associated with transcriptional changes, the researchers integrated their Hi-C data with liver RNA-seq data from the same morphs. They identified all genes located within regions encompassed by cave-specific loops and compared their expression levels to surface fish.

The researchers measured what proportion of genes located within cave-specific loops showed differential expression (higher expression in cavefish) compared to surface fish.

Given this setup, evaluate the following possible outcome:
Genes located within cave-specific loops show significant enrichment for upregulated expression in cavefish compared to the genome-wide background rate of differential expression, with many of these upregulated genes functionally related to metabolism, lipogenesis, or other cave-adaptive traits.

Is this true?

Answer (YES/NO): NO